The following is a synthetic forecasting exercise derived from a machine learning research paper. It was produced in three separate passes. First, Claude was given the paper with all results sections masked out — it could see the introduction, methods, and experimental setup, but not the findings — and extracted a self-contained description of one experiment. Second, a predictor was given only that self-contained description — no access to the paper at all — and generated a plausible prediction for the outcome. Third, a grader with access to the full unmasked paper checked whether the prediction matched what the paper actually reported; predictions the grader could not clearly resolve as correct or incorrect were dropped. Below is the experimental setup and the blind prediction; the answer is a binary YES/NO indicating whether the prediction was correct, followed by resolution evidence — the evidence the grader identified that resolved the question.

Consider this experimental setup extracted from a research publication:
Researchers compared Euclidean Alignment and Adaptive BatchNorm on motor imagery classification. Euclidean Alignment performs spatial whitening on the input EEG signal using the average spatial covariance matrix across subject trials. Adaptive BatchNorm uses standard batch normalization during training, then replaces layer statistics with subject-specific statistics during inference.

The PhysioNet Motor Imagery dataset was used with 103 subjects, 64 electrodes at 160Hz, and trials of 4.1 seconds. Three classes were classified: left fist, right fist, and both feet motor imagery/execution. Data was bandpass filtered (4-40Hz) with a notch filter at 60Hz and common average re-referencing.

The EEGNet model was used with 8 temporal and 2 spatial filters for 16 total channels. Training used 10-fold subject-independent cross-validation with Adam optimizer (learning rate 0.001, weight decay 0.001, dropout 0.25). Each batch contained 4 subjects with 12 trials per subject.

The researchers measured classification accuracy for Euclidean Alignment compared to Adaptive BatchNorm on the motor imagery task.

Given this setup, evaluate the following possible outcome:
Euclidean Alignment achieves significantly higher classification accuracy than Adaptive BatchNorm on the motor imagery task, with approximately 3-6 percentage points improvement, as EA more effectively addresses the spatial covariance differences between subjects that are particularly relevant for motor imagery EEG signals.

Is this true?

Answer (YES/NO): NO